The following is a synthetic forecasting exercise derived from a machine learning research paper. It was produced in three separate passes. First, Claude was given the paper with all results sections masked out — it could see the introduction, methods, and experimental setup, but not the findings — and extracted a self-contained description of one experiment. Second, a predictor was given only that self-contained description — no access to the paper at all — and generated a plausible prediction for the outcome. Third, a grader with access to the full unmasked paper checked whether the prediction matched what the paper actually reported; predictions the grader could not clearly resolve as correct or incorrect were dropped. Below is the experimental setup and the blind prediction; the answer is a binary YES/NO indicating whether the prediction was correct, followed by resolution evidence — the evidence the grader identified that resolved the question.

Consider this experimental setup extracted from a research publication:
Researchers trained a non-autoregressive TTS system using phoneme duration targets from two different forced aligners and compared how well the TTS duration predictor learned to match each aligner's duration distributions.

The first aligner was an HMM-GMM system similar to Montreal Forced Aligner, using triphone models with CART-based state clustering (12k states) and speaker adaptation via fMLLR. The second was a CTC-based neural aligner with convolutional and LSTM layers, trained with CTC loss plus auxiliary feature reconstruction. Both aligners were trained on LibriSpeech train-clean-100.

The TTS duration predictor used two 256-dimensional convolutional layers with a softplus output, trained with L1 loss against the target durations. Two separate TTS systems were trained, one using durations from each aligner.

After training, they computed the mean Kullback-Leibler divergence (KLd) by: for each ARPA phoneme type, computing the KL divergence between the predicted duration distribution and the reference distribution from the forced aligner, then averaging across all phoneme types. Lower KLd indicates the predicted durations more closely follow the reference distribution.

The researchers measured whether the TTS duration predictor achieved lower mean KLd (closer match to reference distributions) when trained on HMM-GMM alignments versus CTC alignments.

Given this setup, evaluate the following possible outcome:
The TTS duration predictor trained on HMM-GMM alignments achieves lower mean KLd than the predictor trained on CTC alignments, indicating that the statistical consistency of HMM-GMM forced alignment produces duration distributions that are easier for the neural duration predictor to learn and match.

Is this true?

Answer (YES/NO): YES